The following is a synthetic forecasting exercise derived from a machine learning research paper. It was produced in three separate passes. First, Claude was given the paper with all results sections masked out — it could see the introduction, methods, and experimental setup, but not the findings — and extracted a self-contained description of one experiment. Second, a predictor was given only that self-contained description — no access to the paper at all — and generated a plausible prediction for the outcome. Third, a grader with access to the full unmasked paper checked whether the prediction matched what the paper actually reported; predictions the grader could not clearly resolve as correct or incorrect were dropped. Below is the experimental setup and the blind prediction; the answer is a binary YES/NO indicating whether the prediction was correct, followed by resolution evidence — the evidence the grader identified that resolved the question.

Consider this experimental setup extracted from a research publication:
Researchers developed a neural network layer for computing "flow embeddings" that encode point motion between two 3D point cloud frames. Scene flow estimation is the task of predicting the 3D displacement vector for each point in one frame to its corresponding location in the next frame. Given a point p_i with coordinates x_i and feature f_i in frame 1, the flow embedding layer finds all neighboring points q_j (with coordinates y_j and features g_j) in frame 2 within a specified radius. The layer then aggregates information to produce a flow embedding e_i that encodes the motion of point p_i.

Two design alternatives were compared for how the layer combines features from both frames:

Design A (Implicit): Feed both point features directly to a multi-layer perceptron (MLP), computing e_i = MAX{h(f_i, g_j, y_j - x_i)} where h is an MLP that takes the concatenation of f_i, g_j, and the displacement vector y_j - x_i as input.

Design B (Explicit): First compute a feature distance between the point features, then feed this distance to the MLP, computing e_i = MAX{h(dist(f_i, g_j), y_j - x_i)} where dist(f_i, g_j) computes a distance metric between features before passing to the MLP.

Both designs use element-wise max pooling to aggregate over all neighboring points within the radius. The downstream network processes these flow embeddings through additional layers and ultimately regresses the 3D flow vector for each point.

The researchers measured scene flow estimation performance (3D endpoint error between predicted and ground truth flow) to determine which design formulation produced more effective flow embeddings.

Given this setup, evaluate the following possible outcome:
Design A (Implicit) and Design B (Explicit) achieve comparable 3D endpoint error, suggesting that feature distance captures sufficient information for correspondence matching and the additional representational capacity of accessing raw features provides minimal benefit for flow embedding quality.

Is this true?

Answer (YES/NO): NO